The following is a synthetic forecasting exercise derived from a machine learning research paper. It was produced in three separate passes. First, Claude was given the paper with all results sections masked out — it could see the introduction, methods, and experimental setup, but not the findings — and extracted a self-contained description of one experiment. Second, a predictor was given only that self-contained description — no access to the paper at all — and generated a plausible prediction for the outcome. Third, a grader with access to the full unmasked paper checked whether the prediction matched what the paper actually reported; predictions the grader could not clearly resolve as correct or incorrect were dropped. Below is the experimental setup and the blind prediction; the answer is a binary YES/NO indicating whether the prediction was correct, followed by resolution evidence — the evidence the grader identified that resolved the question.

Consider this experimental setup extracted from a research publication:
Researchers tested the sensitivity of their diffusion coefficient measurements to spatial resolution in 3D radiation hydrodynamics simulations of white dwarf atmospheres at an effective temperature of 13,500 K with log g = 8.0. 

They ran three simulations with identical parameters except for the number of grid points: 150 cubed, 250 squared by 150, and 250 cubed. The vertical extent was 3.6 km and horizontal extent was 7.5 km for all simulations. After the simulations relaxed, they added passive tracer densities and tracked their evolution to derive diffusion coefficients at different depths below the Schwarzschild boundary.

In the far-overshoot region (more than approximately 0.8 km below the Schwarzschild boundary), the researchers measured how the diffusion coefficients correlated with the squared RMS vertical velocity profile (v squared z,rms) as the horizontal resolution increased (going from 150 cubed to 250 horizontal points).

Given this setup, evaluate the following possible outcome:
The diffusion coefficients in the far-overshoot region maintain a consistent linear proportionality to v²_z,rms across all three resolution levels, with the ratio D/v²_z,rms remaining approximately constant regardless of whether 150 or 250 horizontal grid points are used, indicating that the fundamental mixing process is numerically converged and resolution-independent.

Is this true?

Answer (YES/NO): NO